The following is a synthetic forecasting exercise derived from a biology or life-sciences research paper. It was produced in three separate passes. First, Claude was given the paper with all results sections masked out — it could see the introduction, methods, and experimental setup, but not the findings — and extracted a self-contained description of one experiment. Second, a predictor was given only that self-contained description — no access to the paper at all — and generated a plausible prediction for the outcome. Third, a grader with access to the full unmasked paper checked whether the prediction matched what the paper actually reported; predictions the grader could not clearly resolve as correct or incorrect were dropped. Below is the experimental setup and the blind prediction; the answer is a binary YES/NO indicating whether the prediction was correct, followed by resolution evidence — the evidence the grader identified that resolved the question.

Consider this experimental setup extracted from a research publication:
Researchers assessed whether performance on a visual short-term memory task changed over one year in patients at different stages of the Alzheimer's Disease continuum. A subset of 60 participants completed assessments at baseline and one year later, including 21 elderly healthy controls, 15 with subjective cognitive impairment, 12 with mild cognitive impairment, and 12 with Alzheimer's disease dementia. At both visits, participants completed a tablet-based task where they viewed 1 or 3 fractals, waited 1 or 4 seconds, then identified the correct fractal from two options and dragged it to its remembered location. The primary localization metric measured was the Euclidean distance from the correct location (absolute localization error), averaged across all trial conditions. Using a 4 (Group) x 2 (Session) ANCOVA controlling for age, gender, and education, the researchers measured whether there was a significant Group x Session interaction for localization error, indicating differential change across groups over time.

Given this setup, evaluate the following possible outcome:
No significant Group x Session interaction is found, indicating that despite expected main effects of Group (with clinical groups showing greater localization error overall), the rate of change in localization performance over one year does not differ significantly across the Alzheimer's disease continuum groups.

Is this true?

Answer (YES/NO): NO